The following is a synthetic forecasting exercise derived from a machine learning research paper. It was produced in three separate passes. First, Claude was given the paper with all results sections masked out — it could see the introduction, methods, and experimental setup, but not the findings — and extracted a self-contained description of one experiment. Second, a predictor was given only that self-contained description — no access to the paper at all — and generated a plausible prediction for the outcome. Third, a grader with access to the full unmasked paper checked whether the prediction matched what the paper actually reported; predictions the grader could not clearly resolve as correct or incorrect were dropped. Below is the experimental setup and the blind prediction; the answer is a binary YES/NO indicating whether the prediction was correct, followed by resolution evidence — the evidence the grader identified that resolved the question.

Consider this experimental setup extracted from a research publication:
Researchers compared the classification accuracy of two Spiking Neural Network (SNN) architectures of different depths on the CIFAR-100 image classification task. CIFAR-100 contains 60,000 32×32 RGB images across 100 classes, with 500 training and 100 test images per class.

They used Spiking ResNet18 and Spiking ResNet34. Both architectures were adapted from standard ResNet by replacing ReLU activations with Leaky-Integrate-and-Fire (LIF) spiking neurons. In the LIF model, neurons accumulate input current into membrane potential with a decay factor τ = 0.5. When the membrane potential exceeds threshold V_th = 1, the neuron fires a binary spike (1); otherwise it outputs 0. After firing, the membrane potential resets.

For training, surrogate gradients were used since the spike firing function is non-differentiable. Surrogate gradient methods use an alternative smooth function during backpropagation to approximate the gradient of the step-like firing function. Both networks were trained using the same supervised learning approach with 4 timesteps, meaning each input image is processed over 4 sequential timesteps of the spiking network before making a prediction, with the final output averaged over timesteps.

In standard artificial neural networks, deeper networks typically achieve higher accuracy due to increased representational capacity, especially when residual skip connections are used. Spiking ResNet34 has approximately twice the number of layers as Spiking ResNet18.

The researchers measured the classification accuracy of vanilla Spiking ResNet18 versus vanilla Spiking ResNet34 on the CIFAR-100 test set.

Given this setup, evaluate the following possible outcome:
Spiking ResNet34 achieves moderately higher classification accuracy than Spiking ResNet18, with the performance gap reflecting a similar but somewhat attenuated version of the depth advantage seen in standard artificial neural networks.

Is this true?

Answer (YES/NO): NO